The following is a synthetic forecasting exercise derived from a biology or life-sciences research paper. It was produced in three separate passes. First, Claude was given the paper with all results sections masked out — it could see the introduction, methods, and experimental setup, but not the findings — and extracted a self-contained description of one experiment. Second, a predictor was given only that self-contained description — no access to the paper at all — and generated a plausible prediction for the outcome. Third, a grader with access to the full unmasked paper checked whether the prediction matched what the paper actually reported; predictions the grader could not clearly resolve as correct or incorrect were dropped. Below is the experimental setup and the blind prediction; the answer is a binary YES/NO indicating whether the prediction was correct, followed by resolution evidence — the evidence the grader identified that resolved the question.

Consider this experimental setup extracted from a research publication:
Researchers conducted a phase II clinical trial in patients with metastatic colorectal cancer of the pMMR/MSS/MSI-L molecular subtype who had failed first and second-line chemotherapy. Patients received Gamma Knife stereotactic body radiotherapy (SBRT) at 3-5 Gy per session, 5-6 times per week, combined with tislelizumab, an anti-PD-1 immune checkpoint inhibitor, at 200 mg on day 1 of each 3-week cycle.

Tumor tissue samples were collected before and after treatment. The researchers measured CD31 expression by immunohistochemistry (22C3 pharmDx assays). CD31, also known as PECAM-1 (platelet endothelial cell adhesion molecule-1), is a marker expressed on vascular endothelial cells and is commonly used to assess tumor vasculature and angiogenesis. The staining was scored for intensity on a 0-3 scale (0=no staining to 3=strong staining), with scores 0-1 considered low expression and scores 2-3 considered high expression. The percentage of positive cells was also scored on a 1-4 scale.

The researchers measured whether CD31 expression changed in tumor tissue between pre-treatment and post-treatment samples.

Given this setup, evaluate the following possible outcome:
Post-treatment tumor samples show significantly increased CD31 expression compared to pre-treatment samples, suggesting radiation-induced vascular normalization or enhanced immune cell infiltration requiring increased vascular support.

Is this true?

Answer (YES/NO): NO